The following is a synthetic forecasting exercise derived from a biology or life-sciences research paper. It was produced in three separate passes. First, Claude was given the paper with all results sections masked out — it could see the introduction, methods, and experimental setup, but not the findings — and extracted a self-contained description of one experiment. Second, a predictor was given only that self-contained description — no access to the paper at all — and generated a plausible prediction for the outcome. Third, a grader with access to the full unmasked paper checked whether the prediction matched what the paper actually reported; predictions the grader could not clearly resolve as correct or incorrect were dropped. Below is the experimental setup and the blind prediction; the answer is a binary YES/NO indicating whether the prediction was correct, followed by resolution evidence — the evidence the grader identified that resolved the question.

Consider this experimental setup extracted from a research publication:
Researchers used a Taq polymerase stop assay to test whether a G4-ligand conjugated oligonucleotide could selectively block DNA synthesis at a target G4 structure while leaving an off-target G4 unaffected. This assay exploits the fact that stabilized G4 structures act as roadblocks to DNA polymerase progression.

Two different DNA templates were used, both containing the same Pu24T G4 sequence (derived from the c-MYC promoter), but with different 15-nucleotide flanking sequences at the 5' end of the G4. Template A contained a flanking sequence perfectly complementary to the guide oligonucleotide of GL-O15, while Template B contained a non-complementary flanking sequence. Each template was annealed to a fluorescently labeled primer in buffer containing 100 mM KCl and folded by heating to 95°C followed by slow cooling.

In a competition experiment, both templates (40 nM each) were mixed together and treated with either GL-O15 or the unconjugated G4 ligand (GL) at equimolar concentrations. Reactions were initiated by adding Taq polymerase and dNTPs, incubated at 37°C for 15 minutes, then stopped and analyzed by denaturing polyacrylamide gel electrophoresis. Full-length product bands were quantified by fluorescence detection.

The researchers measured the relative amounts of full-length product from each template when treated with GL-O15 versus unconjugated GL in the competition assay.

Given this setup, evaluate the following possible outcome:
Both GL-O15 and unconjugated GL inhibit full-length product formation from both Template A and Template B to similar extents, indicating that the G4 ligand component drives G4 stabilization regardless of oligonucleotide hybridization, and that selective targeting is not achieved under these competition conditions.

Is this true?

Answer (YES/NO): NO